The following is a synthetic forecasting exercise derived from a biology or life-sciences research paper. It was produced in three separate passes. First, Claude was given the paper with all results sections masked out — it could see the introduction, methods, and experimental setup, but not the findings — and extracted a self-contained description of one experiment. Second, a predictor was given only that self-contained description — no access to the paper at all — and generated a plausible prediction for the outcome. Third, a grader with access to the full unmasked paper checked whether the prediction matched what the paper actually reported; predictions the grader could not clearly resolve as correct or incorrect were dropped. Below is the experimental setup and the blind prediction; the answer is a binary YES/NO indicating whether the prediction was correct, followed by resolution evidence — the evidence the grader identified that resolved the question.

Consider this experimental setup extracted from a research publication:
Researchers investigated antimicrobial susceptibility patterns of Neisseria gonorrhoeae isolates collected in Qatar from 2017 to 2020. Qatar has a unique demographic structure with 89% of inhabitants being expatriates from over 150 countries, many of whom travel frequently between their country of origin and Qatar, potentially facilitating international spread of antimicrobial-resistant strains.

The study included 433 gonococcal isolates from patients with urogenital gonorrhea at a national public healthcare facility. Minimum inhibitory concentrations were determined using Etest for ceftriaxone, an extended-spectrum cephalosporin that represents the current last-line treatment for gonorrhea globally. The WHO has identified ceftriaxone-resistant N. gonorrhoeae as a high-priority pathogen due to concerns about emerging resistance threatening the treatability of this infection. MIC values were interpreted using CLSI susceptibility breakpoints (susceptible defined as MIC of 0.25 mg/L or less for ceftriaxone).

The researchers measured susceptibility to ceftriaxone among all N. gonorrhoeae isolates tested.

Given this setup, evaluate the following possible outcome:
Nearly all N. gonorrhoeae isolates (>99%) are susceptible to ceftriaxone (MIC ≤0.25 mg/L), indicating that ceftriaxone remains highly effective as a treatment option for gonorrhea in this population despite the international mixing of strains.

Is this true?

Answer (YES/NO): YES